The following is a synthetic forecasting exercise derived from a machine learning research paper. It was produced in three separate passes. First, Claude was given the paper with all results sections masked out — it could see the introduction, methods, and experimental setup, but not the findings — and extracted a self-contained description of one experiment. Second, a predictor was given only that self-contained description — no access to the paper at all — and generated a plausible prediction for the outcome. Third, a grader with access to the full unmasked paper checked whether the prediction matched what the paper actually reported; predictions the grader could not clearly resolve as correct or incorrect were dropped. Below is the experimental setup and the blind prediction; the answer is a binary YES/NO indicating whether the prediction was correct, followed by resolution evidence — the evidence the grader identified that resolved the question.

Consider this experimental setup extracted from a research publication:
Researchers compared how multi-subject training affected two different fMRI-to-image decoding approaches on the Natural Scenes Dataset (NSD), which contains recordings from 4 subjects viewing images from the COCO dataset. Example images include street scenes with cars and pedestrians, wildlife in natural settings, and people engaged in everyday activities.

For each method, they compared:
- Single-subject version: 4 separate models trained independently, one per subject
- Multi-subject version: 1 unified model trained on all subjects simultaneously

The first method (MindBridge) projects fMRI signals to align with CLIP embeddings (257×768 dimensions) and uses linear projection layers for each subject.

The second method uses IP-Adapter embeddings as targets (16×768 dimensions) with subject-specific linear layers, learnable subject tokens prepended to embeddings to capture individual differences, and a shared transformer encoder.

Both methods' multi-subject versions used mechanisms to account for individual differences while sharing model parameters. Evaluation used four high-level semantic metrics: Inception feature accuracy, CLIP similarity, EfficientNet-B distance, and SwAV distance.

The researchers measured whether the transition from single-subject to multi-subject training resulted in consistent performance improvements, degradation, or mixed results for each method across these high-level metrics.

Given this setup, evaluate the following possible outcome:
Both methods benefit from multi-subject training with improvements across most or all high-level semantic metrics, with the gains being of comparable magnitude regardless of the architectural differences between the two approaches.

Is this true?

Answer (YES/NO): NO